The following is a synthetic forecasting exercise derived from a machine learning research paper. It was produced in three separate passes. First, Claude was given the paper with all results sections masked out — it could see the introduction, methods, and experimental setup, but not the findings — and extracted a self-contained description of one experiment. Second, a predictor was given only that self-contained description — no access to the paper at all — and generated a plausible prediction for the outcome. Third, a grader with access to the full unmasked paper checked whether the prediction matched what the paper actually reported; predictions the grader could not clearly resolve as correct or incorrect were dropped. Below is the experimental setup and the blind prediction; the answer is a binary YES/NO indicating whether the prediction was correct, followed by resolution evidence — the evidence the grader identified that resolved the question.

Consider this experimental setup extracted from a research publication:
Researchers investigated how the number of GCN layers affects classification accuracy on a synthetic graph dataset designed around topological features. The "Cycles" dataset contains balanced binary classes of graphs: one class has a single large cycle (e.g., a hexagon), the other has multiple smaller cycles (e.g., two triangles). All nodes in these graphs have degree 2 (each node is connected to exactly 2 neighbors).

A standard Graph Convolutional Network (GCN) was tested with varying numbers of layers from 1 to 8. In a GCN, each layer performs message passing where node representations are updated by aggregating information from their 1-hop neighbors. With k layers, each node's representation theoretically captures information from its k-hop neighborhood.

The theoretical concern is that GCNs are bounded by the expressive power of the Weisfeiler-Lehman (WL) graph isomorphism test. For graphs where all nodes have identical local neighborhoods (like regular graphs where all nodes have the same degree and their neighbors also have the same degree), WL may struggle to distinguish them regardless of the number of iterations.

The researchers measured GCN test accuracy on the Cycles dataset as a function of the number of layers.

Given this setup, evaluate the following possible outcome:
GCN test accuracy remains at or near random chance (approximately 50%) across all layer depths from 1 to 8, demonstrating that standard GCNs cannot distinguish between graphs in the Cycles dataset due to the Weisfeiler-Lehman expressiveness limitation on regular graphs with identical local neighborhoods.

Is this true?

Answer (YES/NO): NO